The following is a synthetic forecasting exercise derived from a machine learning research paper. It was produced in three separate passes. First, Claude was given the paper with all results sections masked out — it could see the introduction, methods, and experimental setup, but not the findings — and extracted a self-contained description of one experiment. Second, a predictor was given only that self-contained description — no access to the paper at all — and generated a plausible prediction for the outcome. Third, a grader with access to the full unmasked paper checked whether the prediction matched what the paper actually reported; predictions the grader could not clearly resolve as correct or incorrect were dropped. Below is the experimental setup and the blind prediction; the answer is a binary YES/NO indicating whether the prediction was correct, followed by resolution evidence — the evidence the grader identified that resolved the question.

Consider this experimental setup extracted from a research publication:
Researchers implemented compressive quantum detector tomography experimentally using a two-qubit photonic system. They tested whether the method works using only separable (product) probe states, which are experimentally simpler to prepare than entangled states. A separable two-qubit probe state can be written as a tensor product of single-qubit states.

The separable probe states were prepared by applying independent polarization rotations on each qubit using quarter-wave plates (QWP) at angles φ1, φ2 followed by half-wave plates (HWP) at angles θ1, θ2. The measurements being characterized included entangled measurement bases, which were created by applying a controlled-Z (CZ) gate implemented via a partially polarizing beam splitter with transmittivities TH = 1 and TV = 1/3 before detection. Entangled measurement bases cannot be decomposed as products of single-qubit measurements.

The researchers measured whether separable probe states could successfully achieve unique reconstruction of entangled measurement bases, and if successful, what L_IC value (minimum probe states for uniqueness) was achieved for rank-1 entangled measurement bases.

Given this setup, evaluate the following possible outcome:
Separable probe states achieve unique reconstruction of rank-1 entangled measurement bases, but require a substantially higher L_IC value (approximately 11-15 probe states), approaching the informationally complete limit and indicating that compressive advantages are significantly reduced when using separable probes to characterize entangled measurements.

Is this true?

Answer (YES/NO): NO